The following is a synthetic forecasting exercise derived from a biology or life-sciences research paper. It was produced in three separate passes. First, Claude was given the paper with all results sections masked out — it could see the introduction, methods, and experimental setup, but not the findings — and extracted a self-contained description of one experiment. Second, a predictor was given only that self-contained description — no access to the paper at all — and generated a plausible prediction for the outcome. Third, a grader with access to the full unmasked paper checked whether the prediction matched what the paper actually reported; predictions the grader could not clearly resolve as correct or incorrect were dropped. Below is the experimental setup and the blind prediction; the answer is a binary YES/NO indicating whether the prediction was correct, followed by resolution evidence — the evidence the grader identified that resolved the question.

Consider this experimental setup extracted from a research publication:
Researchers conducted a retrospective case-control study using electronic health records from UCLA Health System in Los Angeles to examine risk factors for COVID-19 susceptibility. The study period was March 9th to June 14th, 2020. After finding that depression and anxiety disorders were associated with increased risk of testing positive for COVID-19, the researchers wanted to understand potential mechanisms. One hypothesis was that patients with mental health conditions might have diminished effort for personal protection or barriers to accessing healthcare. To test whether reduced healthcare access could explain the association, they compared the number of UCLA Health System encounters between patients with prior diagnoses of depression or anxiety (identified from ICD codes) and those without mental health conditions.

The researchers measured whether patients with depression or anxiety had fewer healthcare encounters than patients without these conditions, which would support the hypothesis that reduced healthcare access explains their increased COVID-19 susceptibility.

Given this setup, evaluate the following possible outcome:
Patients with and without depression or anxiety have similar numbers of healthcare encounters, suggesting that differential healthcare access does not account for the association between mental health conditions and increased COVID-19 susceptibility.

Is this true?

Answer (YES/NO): NO